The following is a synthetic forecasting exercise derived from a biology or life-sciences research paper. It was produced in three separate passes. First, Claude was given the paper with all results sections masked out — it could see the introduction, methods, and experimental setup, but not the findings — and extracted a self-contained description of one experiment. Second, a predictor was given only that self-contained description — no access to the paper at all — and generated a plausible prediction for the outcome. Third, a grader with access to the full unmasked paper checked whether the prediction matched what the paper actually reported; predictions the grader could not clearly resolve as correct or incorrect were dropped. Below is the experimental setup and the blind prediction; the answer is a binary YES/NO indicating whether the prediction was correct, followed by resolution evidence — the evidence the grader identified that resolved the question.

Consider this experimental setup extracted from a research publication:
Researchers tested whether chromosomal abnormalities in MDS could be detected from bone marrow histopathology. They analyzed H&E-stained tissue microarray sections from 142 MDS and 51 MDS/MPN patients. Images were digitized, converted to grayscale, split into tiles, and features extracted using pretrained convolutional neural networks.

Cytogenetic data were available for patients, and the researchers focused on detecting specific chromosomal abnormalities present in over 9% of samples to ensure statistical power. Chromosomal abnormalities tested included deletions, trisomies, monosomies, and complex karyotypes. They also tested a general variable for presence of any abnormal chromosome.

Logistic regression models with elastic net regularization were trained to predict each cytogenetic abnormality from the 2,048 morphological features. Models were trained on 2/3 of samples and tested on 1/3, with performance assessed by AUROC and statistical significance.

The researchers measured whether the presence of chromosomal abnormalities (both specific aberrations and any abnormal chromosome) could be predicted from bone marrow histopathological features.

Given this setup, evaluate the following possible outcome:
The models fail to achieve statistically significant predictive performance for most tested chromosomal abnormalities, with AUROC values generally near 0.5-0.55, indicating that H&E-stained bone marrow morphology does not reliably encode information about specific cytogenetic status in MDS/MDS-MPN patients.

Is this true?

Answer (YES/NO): NO